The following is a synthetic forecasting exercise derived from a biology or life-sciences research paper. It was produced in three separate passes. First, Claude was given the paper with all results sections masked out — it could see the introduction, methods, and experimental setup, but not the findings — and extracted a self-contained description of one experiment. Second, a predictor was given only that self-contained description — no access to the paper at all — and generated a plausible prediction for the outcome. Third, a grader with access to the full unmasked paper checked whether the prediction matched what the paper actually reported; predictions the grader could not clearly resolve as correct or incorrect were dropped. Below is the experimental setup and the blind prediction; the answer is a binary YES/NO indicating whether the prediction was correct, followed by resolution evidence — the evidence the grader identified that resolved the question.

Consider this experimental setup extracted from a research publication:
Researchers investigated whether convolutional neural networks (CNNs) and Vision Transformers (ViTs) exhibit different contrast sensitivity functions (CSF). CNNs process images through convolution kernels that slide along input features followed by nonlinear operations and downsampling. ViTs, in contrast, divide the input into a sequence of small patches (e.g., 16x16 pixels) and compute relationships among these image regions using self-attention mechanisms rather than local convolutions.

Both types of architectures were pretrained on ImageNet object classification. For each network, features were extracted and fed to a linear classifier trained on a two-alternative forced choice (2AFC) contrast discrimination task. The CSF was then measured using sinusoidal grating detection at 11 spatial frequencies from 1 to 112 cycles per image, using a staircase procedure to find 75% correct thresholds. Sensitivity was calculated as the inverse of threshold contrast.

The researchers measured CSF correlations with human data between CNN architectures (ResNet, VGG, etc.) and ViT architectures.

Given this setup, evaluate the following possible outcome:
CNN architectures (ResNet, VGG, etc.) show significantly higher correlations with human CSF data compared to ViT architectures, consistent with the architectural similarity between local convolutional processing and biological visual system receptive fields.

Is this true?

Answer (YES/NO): NO